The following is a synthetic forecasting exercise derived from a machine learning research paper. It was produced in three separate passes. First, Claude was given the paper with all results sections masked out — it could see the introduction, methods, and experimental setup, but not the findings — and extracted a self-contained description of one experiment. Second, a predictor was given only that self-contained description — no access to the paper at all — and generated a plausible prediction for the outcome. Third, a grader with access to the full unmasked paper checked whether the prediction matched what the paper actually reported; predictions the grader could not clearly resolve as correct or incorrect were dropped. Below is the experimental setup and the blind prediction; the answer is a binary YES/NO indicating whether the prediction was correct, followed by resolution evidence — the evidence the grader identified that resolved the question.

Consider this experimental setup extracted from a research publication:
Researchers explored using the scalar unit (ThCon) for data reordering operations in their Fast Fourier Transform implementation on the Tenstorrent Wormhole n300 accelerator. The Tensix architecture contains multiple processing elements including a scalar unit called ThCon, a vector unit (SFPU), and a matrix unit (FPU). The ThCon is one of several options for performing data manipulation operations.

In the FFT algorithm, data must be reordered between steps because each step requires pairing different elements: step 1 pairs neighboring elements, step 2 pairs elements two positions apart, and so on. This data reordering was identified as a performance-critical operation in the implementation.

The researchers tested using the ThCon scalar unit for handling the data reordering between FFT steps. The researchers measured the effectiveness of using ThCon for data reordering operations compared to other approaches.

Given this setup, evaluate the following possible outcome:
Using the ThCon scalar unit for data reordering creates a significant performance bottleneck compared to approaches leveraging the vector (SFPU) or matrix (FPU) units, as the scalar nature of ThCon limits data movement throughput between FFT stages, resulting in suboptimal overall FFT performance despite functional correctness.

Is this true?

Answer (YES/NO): NO